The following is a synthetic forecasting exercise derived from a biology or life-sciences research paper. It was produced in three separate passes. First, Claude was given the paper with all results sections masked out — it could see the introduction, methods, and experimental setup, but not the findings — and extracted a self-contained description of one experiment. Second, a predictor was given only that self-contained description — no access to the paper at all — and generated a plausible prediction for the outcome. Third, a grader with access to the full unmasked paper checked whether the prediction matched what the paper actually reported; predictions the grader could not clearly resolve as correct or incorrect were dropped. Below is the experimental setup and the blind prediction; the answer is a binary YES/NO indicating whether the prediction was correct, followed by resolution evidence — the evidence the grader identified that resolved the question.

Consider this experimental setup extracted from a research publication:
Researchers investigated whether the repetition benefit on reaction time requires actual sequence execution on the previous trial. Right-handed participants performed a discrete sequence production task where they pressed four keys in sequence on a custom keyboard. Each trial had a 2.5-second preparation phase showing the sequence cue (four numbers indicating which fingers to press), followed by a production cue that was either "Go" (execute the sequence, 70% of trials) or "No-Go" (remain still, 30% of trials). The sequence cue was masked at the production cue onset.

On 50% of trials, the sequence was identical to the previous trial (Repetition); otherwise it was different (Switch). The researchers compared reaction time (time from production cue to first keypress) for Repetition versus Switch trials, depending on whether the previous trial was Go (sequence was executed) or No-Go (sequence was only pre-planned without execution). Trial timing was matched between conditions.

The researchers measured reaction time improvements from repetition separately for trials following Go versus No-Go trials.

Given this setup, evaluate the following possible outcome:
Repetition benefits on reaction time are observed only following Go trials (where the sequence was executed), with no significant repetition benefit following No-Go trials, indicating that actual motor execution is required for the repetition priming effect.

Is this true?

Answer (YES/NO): YES